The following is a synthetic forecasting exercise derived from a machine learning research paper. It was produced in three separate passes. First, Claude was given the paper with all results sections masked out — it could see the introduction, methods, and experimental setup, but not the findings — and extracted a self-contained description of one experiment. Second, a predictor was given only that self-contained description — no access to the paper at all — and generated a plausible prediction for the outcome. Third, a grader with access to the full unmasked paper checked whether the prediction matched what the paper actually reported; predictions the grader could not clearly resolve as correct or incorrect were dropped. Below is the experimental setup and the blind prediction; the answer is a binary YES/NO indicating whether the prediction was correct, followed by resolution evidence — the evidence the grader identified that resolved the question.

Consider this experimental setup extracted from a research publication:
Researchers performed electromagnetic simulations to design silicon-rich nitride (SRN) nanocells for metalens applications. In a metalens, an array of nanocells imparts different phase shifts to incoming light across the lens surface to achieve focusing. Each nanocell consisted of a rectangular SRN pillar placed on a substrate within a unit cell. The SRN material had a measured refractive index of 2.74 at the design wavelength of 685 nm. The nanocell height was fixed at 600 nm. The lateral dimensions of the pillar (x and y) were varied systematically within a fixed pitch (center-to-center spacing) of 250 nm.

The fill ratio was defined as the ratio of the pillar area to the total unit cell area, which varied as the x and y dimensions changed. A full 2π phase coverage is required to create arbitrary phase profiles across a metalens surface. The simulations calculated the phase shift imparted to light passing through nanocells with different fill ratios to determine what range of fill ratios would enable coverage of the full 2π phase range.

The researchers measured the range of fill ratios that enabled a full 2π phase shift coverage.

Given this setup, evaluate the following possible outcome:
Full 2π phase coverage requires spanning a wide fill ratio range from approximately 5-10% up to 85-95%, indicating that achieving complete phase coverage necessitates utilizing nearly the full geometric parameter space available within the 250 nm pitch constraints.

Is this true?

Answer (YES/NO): NO